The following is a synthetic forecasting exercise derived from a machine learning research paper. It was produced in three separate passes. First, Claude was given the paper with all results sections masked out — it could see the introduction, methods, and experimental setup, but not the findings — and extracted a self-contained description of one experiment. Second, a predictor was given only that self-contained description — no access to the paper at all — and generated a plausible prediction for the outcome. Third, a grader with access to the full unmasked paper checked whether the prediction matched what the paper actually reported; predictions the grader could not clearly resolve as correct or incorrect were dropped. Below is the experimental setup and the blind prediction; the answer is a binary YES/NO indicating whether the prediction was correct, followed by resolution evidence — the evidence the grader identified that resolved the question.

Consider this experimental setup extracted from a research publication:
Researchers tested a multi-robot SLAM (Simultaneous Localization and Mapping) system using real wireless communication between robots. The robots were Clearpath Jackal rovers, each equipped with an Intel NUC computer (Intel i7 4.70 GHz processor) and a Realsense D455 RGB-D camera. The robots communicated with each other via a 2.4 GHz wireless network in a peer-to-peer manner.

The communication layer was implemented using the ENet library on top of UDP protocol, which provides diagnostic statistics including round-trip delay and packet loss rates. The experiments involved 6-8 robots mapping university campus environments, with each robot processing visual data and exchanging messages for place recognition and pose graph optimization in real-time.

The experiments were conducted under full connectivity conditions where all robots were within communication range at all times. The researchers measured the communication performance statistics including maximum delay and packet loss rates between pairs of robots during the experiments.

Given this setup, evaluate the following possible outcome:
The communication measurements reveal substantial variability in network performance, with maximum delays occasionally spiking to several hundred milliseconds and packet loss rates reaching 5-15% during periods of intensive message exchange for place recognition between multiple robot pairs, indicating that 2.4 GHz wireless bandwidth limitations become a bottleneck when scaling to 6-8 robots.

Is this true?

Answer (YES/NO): NO